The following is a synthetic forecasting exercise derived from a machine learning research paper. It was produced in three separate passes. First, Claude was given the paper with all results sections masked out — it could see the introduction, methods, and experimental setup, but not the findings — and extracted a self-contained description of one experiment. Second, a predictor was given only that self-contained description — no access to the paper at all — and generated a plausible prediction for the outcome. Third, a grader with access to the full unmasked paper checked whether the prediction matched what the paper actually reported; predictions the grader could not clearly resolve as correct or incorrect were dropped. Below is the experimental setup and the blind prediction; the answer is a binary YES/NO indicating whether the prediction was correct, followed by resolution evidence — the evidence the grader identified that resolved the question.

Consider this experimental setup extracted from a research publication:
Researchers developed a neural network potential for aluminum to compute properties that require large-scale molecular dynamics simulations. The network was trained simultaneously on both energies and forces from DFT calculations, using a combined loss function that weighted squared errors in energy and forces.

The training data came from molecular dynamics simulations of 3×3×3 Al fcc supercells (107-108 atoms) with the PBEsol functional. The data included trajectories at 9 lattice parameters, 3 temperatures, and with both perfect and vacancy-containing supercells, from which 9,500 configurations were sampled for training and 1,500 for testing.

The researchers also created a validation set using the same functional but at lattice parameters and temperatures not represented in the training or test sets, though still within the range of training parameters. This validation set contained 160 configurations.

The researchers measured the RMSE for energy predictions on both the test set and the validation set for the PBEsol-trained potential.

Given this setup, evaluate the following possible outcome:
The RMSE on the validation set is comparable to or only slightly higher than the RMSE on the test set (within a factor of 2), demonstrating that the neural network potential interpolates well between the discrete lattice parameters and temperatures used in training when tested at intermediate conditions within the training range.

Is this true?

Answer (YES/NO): NO